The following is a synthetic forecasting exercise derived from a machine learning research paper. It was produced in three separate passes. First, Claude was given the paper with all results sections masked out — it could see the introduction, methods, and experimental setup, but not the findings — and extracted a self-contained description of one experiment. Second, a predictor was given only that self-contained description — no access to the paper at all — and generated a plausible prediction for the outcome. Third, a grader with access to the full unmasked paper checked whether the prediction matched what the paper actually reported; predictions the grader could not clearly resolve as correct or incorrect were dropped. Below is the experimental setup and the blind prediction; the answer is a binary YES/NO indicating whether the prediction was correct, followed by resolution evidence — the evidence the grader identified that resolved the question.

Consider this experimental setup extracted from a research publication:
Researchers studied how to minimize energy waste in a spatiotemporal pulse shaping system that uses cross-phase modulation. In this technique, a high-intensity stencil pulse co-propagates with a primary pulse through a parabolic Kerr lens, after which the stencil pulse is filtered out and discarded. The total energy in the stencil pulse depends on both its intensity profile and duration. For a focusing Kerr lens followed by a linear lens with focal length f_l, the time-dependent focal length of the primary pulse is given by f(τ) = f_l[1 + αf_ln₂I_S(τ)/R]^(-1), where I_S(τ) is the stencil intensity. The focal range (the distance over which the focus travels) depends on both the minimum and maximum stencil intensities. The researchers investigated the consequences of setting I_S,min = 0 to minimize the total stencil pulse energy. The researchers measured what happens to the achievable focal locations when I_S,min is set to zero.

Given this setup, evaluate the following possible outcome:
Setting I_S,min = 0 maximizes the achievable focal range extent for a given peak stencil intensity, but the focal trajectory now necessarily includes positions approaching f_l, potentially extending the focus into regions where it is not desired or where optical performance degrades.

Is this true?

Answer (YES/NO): NO